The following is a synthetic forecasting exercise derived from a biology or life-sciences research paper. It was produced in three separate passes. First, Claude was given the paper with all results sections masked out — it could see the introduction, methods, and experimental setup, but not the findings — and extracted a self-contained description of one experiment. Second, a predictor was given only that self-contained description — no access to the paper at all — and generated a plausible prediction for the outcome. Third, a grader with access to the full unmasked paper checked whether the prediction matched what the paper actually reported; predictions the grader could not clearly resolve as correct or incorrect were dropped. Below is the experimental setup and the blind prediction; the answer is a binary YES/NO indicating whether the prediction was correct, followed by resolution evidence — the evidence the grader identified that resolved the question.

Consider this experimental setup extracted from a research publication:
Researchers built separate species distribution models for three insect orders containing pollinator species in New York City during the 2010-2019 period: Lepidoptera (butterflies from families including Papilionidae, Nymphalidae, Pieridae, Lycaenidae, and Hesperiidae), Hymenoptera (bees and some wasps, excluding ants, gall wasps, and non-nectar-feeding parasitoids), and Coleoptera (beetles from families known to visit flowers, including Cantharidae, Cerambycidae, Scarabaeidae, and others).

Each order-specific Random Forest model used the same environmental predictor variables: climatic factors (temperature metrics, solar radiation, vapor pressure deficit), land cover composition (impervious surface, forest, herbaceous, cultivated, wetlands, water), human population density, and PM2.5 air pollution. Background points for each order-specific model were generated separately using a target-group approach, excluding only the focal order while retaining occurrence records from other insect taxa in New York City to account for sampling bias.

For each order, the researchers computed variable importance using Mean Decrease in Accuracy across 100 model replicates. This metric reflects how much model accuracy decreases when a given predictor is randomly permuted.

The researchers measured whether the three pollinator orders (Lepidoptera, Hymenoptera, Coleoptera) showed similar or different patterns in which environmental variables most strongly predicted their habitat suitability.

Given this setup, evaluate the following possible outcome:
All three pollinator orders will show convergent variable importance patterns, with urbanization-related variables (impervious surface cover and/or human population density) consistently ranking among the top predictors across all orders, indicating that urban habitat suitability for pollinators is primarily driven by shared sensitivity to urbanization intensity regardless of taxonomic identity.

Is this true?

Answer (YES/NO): NO